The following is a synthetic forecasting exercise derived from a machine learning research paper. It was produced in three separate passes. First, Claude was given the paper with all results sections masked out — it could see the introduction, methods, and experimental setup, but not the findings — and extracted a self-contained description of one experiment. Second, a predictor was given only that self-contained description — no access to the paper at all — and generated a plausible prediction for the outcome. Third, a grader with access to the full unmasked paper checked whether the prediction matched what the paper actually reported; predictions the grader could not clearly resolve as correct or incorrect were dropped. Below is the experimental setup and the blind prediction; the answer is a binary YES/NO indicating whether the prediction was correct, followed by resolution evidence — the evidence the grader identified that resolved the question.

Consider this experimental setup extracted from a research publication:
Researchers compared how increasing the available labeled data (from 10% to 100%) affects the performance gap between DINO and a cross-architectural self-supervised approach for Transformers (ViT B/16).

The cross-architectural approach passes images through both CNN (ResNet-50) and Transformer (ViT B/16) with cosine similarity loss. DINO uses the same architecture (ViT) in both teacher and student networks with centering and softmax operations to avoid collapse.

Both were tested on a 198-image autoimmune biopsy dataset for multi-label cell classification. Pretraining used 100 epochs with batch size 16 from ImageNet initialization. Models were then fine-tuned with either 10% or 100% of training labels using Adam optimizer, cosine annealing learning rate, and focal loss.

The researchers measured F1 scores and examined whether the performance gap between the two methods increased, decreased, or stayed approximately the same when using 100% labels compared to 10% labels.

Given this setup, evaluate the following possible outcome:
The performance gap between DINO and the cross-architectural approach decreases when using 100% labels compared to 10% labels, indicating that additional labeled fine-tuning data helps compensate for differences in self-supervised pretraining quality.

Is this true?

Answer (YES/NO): YES